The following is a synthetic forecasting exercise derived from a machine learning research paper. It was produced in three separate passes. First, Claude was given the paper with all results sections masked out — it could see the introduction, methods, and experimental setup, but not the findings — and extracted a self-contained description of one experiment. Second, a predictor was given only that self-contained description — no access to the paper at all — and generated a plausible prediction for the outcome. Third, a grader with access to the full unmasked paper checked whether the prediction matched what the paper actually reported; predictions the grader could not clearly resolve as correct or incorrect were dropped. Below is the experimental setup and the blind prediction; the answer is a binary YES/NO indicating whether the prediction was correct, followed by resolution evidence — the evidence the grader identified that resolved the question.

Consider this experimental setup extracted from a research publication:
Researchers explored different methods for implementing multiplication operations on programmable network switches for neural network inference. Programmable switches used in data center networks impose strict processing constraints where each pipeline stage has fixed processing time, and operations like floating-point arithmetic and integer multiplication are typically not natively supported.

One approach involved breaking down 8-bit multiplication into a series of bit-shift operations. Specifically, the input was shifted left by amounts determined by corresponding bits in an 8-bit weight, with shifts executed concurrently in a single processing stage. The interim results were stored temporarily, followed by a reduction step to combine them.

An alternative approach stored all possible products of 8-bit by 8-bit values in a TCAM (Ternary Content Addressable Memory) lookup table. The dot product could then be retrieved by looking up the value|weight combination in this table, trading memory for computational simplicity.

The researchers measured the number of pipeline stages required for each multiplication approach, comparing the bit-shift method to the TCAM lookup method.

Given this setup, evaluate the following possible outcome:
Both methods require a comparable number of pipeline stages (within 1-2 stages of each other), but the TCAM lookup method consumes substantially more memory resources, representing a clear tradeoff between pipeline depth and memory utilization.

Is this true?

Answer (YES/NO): NO